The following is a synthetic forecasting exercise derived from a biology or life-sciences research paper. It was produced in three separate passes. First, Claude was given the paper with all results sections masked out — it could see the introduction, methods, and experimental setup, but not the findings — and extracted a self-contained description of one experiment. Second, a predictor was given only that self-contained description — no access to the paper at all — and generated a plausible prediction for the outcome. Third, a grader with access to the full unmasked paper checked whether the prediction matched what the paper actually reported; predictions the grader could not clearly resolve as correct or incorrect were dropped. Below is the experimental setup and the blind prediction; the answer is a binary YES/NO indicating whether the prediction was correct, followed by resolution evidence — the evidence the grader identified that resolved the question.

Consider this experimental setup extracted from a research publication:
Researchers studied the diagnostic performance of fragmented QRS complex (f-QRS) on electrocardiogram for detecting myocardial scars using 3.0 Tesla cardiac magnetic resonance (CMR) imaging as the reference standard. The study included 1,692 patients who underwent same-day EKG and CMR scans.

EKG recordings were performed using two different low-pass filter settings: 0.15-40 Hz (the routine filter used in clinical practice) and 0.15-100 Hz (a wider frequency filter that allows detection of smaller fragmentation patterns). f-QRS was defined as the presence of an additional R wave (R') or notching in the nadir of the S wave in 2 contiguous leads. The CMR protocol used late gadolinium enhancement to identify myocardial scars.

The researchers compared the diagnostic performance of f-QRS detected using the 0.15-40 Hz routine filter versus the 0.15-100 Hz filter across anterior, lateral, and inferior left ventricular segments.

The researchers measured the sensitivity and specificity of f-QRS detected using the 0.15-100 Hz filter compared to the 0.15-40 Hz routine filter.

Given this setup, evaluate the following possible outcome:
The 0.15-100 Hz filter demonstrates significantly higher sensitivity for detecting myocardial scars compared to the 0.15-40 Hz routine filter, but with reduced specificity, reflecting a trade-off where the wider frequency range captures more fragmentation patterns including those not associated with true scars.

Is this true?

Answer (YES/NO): YES